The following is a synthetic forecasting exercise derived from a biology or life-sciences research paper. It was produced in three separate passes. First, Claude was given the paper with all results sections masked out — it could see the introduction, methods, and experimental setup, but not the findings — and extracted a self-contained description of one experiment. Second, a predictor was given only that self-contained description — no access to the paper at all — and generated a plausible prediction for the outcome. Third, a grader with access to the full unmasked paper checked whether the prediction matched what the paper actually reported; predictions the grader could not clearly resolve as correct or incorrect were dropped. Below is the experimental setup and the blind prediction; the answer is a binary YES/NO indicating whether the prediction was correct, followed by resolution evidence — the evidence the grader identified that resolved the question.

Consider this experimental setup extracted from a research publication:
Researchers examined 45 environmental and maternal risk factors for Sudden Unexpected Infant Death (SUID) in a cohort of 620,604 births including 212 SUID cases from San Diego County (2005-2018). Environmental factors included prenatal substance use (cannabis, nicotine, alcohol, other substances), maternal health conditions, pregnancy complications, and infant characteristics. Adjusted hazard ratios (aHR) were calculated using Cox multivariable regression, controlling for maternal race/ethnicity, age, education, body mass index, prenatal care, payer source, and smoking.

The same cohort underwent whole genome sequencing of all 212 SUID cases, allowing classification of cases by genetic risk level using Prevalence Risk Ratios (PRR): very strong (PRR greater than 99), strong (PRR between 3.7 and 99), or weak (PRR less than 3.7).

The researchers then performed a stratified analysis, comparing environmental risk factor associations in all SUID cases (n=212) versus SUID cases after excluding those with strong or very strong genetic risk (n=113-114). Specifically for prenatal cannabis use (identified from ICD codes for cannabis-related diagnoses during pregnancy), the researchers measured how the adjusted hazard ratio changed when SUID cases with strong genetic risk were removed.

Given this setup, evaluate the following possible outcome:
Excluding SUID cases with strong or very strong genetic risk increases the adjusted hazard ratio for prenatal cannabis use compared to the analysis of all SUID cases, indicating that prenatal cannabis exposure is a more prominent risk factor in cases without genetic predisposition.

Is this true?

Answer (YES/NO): YES